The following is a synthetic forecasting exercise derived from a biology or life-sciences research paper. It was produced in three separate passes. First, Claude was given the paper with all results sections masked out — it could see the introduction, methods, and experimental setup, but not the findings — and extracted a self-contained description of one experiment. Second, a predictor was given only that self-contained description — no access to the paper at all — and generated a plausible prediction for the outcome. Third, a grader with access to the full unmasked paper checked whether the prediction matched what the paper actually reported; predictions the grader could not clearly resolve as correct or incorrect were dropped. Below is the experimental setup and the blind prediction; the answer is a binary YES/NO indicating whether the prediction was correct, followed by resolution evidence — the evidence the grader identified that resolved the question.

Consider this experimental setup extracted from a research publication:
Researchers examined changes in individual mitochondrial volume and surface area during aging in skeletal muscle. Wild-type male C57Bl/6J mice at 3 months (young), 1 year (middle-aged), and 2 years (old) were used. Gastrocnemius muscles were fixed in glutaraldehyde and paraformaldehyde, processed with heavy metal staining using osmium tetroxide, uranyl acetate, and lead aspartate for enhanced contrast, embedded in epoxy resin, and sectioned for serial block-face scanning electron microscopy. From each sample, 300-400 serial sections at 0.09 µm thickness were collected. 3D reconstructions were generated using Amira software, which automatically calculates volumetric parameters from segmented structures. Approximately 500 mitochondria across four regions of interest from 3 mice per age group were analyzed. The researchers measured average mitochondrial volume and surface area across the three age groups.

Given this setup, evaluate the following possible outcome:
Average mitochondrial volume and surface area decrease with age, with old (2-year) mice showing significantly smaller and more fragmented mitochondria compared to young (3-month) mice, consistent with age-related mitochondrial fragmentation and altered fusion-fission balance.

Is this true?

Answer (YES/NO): YES